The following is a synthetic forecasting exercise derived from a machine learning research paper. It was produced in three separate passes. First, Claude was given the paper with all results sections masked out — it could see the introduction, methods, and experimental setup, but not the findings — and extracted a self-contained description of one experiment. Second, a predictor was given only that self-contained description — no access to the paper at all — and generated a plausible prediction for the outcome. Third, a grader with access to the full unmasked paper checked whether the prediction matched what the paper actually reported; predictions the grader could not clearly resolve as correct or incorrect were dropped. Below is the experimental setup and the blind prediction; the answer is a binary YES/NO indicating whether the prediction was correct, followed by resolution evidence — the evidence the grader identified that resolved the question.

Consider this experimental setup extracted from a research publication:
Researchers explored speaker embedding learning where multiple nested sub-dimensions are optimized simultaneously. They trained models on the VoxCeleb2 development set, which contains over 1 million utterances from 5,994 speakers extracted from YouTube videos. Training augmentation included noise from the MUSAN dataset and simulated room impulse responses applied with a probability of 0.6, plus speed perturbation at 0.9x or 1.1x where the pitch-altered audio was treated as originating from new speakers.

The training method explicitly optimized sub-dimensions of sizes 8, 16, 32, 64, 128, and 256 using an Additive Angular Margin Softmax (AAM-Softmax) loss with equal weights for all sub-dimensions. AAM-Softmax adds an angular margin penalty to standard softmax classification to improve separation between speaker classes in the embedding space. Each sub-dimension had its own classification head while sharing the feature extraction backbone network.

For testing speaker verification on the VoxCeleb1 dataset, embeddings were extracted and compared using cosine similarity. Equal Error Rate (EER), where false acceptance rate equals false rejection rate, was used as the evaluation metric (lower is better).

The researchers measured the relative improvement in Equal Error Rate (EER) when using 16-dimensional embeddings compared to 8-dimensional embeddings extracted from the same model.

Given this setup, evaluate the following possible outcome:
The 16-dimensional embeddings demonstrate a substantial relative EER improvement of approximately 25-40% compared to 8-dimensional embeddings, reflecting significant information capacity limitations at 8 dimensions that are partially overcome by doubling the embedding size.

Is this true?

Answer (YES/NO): NO